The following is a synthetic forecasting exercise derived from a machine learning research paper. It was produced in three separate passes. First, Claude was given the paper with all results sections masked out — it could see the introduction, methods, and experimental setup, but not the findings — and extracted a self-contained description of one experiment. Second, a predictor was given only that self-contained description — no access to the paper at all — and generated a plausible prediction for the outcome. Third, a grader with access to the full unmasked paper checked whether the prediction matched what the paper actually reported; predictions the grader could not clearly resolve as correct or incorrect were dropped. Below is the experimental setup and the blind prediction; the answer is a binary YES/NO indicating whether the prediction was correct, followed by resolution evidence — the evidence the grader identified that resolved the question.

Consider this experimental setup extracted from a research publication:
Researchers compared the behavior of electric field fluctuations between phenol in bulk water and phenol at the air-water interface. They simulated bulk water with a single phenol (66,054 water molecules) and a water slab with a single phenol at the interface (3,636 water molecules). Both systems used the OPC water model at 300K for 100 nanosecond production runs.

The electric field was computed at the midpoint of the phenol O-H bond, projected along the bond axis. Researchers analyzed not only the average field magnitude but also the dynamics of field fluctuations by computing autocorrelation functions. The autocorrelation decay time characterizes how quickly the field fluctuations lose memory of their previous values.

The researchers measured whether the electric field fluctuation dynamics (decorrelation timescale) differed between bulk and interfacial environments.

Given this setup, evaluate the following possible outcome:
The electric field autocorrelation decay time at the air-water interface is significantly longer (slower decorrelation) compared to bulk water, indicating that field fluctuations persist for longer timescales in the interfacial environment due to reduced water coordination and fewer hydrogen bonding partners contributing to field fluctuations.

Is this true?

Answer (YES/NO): NO